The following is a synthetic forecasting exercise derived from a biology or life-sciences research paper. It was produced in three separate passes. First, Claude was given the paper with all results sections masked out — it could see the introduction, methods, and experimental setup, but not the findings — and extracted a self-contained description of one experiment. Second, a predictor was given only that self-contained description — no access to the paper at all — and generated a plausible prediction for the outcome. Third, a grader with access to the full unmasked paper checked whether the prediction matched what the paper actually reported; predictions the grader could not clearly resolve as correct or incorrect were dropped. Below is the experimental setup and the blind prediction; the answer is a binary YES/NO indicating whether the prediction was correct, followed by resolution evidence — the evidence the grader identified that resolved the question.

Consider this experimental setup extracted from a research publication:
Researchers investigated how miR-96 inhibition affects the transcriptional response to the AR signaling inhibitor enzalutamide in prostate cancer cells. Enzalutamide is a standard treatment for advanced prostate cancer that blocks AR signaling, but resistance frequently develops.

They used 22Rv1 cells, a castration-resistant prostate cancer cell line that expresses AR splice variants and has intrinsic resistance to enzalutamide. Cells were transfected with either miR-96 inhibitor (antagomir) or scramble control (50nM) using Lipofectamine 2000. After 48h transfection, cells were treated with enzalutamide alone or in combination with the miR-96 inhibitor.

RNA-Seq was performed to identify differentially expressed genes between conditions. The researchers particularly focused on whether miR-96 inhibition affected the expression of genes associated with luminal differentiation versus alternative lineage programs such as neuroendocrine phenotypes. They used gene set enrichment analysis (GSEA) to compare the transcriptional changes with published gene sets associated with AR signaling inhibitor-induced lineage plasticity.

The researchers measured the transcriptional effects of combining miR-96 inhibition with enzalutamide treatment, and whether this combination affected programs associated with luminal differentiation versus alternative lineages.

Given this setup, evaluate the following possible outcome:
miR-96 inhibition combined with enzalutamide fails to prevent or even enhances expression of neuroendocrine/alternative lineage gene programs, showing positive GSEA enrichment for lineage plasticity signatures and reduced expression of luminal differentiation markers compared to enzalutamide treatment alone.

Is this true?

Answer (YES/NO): NO